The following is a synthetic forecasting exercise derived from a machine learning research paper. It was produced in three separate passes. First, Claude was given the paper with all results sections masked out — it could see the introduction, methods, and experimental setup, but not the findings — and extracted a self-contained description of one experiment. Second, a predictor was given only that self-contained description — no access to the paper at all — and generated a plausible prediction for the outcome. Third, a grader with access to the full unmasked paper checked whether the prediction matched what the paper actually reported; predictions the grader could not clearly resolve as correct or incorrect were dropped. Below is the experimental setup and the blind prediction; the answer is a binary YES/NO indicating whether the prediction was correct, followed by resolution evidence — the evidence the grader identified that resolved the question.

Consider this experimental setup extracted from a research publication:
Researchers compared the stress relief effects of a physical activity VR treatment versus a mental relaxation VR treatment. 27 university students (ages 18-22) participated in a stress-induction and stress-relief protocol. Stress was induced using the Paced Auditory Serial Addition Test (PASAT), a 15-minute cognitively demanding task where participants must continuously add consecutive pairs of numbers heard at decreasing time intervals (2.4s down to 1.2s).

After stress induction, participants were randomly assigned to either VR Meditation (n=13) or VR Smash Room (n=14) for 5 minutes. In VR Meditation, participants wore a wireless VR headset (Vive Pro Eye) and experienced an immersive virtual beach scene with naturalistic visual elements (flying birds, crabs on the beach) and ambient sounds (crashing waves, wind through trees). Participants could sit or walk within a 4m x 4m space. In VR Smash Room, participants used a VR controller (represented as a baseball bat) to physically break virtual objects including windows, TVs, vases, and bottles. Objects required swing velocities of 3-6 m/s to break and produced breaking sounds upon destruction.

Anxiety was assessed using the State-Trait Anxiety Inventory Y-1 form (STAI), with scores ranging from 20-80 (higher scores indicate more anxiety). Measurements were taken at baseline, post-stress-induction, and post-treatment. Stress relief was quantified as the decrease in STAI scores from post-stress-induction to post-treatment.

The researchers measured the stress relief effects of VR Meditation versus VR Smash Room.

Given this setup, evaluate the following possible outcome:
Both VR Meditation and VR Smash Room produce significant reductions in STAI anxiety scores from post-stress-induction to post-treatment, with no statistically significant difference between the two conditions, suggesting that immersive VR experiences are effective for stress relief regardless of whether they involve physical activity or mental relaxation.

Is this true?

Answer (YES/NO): NO